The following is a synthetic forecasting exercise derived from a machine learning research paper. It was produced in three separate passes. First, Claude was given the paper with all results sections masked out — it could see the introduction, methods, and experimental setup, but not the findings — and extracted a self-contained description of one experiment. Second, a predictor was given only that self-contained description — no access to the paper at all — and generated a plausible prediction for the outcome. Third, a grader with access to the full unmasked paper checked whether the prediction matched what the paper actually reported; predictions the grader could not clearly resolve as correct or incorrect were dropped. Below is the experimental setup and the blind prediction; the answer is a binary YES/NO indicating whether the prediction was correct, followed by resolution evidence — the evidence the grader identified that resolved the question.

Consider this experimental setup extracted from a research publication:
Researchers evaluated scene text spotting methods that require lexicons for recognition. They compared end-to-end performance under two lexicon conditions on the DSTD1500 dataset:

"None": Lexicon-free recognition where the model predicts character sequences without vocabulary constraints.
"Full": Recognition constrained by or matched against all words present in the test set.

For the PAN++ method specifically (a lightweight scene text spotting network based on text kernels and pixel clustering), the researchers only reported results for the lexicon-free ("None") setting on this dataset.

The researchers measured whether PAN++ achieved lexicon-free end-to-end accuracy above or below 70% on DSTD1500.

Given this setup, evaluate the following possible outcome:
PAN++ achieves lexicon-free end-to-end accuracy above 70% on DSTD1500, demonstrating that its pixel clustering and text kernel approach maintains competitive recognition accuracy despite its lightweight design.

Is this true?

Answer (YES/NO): NO